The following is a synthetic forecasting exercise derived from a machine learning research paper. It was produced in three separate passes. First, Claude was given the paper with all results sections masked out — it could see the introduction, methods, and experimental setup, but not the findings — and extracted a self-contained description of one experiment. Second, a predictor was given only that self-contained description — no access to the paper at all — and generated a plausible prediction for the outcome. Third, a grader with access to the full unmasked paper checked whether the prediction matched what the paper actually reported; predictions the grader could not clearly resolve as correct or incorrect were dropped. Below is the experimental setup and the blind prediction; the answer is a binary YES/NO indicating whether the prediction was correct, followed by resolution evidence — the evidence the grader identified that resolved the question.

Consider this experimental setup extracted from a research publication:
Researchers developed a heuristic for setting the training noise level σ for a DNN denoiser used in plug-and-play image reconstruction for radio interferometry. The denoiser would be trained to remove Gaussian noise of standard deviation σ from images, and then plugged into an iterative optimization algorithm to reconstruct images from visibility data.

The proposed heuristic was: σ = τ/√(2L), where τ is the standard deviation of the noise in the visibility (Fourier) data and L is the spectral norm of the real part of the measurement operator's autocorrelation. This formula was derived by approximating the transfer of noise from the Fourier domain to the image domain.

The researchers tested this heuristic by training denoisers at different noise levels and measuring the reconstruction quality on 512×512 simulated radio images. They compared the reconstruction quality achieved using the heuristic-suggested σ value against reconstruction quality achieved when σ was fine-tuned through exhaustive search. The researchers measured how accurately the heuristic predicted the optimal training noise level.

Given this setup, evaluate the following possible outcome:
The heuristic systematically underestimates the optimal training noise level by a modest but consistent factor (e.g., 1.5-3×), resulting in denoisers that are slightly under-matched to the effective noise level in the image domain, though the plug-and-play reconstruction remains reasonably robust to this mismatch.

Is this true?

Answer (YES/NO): NO